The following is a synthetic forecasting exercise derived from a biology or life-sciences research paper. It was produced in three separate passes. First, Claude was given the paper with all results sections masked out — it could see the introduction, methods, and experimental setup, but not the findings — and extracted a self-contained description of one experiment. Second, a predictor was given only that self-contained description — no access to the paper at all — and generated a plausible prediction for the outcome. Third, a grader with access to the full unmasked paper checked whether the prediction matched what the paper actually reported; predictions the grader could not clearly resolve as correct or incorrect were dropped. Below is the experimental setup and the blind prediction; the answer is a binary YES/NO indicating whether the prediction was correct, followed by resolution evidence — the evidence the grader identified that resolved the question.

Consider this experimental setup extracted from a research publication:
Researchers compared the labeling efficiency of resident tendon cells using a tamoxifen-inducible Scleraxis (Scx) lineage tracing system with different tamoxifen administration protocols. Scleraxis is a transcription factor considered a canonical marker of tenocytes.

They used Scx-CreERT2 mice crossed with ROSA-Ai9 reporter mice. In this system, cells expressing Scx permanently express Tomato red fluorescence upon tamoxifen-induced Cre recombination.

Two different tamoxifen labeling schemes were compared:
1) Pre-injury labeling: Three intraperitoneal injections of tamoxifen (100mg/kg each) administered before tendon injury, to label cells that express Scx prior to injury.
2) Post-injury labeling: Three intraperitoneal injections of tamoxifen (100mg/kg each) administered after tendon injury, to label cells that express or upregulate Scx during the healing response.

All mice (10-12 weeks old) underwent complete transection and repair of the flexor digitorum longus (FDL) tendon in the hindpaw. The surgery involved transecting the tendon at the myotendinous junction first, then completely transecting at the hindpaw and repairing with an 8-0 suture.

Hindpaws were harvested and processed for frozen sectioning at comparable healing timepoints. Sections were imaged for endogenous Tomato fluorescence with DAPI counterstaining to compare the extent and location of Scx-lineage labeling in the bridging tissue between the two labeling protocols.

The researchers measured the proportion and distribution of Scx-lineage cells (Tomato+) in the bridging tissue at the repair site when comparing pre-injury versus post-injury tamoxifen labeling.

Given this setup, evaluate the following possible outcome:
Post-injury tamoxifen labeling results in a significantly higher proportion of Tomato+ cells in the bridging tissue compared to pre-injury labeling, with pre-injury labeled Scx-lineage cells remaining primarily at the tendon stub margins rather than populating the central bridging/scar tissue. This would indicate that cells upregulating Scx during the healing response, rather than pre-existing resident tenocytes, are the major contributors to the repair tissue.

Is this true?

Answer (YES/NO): NO